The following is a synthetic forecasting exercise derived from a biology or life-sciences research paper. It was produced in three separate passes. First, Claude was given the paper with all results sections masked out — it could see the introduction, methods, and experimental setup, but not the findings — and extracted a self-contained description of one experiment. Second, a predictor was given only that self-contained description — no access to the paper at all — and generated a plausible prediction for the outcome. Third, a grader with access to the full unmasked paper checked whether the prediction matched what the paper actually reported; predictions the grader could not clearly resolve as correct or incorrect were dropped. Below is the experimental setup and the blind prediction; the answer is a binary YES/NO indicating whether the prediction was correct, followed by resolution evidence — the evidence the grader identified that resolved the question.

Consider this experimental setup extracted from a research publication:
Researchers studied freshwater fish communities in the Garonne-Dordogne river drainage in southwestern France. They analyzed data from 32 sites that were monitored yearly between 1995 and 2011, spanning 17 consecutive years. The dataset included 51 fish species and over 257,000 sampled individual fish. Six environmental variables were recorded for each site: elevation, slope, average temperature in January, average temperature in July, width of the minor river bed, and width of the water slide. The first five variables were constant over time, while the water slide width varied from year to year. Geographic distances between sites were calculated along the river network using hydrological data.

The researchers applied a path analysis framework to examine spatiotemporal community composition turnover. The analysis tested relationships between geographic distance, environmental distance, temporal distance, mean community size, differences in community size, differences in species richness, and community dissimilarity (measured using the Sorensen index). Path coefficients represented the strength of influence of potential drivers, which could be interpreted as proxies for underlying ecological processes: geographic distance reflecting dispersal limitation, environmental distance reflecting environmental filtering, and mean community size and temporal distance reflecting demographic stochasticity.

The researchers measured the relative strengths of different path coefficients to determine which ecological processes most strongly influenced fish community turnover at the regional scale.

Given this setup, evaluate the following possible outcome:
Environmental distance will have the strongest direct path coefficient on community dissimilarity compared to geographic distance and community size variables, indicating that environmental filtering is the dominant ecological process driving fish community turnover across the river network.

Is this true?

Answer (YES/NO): YES